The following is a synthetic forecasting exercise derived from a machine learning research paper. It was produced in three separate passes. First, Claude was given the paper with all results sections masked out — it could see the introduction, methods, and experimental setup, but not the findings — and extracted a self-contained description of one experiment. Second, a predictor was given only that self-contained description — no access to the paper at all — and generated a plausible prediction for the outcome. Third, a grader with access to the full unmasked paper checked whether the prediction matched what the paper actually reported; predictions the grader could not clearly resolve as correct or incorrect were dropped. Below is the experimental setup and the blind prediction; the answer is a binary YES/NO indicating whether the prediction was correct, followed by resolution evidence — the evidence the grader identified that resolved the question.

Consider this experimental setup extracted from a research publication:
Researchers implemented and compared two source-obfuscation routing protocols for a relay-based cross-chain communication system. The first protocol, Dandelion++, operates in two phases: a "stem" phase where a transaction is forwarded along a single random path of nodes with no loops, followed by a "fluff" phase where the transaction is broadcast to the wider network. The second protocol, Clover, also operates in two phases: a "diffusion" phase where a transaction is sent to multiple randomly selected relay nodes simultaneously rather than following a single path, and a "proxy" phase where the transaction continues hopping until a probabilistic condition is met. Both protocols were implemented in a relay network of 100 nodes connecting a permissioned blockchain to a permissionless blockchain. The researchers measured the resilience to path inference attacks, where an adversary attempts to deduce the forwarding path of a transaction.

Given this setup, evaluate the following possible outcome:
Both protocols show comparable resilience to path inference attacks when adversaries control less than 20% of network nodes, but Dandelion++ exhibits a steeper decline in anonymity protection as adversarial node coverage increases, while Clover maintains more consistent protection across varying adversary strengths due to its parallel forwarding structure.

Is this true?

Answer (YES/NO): NO